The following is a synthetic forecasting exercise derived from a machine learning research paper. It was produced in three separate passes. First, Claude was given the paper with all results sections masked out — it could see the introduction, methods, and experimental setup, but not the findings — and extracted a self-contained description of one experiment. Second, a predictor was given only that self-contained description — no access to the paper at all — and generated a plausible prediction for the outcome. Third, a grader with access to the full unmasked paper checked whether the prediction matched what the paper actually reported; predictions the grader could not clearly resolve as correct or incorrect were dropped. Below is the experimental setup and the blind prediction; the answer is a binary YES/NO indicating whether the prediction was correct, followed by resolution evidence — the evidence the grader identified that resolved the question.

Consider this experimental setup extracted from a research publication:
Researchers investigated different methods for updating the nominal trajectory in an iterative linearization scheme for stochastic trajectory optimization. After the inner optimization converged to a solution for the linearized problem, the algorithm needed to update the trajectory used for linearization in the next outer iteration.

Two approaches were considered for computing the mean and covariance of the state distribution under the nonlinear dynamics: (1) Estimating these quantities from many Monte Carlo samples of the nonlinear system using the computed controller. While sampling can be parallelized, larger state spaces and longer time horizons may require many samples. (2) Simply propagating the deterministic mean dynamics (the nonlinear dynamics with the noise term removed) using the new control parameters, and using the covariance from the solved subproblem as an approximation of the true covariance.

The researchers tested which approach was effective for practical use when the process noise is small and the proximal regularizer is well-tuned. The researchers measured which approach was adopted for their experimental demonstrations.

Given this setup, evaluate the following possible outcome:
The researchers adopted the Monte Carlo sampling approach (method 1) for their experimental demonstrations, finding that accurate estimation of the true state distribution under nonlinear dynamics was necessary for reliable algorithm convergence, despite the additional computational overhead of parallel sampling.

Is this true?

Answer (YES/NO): NO